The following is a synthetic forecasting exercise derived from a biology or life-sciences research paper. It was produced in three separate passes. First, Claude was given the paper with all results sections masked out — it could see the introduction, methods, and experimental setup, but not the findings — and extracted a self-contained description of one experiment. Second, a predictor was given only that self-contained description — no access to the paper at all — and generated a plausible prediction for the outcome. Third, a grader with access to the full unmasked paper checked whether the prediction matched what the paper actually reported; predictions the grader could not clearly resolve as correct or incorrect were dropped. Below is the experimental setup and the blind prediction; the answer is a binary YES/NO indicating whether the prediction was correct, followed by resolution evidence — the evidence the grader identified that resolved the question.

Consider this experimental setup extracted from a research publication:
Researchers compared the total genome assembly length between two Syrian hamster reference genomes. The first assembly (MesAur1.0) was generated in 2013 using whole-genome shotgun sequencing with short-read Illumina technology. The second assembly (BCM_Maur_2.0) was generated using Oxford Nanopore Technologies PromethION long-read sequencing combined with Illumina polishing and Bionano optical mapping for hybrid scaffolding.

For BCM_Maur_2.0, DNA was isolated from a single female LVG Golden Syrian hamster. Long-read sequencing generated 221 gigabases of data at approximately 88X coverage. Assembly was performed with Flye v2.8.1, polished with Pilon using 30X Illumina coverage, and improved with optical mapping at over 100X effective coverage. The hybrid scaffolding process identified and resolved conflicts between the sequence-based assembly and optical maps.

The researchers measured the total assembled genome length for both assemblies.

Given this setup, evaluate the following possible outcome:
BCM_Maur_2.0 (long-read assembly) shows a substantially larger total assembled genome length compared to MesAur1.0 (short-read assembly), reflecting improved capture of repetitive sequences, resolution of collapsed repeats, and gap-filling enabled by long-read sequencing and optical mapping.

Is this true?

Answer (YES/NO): NO